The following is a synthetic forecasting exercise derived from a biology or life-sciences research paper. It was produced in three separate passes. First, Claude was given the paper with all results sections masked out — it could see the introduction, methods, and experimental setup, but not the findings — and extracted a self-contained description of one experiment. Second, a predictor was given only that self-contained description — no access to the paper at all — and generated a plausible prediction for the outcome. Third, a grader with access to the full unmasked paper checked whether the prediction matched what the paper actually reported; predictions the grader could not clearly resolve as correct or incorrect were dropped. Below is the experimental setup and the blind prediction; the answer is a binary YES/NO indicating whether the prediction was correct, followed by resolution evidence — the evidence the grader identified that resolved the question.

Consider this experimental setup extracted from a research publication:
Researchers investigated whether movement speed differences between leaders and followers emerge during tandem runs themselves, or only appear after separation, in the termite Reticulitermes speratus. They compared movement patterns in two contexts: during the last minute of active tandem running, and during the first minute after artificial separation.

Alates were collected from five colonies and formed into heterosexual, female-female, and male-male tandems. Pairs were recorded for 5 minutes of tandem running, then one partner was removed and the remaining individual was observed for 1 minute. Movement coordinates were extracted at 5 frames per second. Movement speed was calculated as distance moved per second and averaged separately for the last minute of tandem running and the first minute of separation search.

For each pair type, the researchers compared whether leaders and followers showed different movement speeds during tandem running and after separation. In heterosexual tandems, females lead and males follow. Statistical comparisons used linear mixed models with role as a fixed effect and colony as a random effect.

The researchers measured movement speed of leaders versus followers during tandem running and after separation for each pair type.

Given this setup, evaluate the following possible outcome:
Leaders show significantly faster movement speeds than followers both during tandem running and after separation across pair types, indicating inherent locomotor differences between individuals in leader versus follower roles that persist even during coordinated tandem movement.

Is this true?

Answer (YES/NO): NO